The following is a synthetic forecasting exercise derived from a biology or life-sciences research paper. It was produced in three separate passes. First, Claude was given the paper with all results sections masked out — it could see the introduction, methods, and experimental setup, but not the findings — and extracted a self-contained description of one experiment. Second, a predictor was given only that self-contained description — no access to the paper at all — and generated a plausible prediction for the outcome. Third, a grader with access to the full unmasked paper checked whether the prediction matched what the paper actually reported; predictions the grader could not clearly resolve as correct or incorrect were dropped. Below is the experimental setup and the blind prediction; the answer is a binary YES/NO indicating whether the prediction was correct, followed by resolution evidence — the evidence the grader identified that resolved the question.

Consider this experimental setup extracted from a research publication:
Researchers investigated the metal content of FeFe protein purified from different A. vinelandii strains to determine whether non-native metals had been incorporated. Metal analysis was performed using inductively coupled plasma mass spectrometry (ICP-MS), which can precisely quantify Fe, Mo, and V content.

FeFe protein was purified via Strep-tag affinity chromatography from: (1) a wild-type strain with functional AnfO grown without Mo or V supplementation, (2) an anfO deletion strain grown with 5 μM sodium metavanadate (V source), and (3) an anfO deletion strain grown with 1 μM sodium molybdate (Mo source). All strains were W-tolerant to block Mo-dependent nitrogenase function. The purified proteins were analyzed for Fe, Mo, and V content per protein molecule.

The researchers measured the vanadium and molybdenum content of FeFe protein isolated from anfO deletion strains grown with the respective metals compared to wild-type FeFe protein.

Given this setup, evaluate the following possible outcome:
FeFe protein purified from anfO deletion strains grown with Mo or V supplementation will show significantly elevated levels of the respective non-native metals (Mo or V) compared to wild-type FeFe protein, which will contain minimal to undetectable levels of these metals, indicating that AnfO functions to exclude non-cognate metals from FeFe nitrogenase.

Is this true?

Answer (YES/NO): YES